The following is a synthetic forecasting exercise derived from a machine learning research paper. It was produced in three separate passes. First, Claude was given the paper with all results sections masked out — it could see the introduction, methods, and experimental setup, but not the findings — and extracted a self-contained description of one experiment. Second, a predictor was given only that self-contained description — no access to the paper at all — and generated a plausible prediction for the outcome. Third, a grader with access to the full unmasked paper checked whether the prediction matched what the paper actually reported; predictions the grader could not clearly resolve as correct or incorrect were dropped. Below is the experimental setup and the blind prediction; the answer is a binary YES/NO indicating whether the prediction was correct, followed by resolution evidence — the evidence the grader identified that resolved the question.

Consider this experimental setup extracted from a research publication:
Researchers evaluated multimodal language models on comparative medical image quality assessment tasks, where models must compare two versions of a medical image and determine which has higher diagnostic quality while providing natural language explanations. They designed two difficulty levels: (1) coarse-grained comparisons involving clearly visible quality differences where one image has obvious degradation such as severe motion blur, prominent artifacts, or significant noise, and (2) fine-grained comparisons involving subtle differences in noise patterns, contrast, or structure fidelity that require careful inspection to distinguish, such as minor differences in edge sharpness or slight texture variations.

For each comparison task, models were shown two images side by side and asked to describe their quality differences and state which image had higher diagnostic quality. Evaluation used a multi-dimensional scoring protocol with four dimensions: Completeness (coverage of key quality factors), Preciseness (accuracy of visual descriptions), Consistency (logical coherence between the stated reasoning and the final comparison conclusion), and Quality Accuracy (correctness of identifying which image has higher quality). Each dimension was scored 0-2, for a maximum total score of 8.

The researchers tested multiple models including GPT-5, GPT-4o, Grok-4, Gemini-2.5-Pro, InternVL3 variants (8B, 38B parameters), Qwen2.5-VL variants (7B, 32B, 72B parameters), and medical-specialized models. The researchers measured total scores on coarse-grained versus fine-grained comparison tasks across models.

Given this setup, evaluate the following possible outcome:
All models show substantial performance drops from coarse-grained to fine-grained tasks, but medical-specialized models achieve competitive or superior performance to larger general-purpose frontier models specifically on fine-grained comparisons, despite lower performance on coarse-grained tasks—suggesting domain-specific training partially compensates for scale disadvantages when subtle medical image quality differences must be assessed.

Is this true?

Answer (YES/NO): NO